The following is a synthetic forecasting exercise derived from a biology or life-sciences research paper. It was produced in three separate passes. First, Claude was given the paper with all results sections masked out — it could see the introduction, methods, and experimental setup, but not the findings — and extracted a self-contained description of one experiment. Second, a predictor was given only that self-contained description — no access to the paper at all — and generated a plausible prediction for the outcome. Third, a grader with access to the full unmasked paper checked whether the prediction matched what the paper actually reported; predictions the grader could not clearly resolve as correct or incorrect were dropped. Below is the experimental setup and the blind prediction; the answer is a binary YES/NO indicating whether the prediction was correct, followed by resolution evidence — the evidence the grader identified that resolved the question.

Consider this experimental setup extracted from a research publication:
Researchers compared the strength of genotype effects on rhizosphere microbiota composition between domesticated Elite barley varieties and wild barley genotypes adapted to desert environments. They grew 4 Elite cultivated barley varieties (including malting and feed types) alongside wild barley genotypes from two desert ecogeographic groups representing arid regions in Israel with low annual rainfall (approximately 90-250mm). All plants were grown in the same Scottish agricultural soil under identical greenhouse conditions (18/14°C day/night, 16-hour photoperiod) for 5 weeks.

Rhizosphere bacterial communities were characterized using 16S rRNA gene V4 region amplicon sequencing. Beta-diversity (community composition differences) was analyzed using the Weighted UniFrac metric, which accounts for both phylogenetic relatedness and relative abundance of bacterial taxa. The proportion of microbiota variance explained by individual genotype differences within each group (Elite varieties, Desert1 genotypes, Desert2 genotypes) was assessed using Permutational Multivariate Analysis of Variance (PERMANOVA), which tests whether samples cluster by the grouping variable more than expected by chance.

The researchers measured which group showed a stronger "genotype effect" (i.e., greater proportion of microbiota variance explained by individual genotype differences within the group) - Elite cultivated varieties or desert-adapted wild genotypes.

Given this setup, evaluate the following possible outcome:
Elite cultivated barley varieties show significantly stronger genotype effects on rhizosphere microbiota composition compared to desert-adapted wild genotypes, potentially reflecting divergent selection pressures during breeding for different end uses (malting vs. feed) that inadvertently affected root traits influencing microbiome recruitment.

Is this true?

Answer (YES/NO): YES